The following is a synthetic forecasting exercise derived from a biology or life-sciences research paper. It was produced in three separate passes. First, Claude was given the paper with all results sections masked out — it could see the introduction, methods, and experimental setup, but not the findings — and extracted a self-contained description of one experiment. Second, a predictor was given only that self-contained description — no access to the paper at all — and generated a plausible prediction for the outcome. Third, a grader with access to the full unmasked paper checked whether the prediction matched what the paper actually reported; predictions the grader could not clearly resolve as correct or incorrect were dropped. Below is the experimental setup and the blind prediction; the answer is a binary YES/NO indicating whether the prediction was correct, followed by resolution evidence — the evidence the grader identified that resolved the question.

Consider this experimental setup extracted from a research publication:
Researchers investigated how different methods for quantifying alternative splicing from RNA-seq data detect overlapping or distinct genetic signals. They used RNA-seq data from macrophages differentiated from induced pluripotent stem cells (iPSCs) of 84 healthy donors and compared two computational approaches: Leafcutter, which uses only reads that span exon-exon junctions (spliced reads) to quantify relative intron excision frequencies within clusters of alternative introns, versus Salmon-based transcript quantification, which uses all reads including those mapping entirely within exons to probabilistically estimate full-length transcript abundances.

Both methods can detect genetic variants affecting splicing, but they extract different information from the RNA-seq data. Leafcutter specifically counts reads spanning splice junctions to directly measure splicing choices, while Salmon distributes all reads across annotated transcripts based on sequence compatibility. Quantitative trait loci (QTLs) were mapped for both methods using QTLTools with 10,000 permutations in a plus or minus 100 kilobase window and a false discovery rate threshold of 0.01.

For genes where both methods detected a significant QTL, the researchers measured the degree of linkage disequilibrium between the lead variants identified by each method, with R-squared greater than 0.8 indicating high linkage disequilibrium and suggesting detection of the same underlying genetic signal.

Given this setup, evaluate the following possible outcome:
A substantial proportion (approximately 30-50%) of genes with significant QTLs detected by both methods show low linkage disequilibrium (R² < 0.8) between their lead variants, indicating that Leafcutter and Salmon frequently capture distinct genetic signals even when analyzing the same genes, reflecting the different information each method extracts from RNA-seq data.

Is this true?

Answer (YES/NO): YES